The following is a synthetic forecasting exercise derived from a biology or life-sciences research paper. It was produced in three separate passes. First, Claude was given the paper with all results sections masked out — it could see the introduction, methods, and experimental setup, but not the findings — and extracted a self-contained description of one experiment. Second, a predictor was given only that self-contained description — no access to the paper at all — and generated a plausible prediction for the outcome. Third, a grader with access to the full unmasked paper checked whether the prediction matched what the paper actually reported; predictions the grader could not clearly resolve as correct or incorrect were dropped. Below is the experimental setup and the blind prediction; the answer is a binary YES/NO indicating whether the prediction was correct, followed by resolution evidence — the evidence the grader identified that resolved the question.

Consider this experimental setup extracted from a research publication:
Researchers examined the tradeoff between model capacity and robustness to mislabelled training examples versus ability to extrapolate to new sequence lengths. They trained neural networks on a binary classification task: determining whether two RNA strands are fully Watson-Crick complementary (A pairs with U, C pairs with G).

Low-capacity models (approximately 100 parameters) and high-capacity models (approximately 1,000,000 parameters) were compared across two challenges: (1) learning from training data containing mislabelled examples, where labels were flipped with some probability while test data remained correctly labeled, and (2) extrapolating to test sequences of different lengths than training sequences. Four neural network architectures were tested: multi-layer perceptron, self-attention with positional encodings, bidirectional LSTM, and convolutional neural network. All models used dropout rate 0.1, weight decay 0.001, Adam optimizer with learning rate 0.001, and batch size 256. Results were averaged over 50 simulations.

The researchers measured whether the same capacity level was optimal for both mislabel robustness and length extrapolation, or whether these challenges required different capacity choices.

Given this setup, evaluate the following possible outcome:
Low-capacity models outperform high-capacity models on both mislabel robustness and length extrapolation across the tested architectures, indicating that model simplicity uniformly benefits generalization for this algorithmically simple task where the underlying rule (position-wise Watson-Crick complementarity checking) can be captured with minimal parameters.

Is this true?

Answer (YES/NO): NO